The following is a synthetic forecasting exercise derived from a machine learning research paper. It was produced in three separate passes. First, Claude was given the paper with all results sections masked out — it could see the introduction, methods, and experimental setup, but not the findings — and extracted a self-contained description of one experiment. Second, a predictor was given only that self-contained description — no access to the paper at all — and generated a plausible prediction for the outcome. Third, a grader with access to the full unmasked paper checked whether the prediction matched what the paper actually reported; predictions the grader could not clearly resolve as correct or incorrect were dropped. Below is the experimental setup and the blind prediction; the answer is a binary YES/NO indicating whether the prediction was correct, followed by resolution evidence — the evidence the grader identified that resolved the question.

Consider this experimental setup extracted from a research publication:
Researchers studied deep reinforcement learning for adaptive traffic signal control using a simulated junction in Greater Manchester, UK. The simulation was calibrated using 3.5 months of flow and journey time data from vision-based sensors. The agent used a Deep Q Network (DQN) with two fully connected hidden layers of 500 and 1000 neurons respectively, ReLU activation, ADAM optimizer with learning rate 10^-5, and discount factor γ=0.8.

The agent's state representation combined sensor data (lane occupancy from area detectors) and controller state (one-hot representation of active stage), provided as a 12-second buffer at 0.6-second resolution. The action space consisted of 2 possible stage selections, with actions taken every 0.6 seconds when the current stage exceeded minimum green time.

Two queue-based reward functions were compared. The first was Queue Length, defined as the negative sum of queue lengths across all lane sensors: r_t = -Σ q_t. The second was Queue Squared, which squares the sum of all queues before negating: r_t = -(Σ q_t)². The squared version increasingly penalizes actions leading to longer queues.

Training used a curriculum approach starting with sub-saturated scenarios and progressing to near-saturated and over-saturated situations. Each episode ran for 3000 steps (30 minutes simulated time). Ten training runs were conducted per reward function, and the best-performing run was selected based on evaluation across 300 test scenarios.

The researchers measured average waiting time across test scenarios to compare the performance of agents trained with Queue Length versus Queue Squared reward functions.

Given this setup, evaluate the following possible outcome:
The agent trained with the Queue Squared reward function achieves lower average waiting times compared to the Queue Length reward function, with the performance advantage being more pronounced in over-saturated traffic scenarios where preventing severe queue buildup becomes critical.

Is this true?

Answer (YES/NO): NO